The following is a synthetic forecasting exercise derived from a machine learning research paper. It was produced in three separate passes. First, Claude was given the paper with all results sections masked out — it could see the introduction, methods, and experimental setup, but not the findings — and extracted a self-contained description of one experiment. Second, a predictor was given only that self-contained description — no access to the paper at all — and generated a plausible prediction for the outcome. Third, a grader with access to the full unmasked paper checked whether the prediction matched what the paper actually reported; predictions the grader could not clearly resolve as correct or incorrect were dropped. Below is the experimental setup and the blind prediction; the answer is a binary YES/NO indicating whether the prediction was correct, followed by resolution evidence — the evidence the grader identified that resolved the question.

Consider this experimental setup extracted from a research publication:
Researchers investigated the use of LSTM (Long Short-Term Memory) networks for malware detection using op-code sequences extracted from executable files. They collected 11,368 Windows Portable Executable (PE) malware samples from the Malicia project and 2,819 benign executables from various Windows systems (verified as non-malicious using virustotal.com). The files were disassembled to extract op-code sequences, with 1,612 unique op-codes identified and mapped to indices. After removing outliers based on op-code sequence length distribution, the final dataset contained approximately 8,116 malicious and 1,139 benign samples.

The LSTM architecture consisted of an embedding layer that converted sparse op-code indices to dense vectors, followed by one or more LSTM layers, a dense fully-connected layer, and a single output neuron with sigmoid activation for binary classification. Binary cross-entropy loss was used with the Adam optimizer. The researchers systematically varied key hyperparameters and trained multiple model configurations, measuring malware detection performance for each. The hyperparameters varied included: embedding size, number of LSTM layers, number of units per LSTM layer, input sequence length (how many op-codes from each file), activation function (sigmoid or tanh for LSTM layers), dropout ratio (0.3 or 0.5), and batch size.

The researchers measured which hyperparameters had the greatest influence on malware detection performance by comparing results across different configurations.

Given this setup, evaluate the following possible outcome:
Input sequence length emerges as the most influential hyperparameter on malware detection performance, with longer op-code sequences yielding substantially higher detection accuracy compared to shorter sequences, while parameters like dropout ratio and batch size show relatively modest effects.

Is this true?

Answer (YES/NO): NO